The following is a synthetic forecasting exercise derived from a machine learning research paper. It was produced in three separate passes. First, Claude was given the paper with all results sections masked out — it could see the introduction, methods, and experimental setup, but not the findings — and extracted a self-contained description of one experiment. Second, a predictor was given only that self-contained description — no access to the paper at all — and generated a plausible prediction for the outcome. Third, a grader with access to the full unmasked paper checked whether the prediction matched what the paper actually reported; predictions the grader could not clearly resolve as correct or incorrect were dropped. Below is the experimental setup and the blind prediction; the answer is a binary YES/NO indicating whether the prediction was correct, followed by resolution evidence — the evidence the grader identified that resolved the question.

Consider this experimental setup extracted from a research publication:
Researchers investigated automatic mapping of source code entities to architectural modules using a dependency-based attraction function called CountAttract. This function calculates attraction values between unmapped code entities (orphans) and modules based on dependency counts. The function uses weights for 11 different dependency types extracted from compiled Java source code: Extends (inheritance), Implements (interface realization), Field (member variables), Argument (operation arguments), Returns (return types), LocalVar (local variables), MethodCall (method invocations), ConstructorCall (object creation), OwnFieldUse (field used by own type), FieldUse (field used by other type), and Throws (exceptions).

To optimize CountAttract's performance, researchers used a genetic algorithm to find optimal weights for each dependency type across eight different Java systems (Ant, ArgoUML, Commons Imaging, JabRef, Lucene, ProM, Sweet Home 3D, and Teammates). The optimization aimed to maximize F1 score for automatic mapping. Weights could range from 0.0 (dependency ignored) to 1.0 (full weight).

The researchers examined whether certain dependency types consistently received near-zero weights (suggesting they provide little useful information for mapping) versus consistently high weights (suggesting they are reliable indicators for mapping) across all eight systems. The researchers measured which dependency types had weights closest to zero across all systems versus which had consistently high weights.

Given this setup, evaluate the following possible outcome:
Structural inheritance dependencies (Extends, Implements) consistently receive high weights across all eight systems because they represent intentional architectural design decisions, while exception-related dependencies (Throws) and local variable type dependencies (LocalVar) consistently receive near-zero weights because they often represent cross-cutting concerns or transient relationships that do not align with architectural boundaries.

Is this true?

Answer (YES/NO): NO